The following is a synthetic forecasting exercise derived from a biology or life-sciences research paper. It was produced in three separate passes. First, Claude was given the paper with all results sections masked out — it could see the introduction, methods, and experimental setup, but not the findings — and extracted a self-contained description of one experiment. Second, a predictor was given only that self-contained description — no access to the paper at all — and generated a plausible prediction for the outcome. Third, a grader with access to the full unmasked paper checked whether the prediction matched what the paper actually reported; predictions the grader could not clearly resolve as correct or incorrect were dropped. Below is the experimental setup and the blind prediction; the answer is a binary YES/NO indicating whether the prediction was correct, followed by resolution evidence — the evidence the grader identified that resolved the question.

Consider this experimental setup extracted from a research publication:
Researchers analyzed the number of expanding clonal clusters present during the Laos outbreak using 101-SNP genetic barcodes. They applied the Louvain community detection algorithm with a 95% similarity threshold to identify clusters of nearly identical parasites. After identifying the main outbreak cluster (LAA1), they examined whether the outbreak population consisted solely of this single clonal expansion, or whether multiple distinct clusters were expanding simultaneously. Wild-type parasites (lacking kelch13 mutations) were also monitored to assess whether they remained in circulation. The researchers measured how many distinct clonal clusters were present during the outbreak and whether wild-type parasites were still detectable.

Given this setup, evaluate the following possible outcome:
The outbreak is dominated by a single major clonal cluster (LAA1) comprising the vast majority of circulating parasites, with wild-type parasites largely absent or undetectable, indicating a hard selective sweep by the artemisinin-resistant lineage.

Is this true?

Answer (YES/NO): NO